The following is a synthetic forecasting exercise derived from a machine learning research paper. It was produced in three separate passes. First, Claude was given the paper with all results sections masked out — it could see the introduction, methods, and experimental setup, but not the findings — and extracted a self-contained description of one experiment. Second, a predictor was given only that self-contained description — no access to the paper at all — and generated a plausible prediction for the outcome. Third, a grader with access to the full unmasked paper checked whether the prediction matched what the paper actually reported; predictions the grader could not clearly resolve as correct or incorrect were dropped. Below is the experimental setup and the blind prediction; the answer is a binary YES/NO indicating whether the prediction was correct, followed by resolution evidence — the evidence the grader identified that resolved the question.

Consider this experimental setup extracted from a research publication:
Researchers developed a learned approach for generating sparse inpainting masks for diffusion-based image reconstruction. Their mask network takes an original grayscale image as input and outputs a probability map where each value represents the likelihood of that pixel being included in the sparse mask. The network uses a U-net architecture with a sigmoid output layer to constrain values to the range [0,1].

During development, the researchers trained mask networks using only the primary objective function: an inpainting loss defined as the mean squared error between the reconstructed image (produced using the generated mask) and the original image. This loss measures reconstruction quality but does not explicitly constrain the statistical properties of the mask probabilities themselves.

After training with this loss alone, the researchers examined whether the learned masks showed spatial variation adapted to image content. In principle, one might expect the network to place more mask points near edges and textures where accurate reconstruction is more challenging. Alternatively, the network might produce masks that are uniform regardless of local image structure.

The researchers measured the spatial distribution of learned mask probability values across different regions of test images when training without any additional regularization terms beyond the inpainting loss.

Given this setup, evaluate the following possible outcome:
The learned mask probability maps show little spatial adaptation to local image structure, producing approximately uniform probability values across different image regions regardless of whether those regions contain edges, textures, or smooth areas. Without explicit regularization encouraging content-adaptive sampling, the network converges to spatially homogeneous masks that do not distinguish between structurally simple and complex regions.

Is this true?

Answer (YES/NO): YES